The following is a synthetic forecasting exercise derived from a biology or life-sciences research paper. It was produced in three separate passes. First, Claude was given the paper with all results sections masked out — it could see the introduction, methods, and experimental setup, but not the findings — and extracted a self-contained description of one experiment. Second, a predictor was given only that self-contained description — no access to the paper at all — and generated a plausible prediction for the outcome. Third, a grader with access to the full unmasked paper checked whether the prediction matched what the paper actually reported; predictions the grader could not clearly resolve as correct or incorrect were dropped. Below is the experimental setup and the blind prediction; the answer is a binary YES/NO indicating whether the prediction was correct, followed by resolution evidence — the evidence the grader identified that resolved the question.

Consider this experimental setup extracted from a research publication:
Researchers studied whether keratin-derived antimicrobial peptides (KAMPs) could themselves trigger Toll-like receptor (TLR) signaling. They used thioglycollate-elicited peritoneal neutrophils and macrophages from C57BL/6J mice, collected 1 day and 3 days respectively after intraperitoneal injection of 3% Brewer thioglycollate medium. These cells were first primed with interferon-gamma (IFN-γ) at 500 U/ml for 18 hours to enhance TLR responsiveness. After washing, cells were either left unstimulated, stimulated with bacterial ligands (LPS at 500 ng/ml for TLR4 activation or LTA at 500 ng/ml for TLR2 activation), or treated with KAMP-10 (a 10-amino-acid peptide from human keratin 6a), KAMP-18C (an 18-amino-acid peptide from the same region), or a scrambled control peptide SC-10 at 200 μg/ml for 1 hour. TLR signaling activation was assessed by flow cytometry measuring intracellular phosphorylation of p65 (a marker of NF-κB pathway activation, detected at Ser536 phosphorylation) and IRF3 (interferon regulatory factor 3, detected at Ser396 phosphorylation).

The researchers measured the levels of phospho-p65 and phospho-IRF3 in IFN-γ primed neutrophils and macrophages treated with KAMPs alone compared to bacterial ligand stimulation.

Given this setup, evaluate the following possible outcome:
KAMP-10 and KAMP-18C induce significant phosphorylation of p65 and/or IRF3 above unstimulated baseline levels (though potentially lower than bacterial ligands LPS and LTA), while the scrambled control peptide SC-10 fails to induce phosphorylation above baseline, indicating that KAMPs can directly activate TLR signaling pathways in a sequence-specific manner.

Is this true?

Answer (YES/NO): NO